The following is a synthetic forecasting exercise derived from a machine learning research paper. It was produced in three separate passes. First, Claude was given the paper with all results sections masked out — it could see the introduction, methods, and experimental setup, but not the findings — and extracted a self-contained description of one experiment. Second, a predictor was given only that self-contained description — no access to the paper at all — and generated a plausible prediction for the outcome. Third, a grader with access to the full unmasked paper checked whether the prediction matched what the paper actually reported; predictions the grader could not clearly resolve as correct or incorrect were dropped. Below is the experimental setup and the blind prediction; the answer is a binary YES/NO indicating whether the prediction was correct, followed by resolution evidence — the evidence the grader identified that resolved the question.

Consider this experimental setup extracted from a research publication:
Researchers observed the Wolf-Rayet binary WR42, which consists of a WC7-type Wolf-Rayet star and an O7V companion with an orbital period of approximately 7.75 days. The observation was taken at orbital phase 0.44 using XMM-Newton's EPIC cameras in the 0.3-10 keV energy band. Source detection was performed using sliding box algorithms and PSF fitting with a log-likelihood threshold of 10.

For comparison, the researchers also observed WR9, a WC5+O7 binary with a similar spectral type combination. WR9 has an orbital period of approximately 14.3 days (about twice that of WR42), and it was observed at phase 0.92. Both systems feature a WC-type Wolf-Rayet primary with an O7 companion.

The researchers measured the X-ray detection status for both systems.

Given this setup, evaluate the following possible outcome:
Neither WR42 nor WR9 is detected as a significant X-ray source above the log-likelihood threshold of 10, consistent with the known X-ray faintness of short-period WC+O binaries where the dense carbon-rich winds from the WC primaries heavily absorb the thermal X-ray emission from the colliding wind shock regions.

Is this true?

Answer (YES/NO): NO